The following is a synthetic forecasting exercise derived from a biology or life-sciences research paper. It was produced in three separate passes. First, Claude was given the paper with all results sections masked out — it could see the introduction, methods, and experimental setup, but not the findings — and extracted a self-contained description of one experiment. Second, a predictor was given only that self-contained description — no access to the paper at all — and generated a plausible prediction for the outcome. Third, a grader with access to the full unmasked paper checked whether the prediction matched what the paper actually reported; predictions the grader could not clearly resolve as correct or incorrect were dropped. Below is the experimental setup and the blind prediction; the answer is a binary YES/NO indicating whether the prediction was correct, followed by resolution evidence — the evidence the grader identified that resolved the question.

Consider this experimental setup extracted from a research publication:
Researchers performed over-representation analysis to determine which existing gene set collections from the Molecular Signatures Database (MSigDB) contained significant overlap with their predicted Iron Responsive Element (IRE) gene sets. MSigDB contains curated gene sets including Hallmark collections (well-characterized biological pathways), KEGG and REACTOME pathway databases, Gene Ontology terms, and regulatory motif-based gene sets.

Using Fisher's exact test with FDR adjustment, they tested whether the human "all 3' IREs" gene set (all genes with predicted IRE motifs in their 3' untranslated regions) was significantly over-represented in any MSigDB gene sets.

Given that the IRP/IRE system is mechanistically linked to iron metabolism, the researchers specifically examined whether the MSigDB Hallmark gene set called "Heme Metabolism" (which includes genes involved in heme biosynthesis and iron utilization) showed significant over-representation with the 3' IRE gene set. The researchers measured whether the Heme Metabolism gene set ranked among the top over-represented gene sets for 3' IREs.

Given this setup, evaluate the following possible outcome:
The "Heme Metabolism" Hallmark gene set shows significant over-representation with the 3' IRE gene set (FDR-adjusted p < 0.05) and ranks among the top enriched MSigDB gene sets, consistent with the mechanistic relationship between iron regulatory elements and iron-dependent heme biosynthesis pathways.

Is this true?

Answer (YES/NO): NO